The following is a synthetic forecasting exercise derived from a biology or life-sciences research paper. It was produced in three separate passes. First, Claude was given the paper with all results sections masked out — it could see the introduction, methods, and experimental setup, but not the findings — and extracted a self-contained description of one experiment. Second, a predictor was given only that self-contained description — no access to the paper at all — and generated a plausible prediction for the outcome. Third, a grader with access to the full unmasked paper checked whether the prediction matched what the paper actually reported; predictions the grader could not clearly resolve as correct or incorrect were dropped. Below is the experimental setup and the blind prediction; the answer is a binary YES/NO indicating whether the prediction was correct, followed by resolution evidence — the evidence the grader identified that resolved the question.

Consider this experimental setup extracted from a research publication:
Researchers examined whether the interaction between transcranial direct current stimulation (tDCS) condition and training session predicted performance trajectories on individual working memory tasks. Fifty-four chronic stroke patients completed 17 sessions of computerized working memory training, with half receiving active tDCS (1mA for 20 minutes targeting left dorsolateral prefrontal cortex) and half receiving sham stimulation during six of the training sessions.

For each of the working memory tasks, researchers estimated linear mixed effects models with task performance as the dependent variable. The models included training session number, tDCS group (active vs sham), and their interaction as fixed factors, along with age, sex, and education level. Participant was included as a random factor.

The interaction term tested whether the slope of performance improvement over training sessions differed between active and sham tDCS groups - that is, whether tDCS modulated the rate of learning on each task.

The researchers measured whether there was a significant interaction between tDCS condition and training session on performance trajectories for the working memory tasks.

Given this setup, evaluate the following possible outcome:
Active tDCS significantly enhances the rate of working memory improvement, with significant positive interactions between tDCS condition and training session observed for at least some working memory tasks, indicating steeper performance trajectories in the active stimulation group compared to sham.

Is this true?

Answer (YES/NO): NO